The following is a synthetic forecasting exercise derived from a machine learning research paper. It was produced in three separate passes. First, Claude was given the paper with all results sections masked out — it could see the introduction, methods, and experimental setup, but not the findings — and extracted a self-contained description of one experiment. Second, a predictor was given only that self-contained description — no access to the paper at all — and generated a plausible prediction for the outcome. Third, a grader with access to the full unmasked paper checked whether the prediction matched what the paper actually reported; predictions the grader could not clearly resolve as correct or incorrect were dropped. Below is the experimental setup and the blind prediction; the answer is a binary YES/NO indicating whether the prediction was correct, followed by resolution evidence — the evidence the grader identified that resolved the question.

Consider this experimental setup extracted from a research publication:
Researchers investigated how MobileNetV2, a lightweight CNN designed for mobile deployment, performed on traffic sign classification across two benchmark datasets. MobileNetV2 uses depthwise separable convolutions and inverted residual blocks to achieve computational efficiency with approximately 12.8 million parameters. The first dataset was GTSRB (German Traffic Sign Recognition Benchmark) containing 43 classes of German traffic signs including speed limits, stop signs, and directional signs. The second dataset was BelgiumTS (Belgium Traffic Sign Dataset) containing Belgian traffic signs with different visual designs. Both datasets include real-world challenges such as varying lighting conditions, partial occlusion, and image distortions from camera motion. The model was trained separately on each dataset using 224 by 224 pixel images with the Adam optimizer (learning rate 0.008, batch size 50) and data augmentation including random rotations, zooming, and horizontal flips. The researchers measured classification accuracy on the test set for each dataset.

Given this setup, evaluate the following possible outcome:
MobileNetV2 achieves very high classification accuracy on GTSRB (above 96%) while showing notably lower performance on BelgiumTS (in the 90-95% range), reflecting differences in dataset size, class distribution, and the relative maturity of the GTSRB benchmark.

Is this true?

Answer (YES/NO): NO